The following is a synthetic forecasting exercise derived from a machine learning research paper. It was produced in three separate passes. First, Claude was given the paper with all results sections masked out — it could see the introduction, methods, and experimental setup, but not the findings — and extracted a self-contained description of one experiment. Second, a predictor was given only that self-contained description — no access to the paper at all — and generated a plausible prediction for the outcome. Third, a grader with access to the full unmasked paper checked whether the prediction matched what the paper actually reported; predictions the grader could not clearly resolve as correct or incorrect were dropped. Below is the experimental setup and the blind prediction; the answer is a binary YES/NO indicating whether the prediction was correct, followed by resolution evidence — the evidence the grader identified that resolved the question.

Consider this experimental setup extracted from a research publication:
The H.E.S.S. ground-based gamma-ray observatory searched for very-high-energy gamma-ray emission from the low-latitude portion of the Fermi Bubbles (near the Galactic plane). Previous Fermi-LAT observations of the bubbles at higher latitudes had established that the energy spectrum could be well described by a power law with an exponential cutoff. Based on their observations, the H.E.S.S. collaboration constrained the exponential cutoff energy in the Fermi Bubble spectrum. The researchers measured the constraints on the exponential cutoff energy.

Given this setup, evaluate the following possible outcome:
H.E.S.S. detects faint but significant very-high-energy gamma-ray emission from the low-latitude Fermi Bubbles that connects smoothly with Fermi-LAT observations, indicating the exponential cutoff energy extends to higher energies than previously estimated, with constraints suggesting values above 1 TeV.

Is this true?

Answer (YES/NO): NO